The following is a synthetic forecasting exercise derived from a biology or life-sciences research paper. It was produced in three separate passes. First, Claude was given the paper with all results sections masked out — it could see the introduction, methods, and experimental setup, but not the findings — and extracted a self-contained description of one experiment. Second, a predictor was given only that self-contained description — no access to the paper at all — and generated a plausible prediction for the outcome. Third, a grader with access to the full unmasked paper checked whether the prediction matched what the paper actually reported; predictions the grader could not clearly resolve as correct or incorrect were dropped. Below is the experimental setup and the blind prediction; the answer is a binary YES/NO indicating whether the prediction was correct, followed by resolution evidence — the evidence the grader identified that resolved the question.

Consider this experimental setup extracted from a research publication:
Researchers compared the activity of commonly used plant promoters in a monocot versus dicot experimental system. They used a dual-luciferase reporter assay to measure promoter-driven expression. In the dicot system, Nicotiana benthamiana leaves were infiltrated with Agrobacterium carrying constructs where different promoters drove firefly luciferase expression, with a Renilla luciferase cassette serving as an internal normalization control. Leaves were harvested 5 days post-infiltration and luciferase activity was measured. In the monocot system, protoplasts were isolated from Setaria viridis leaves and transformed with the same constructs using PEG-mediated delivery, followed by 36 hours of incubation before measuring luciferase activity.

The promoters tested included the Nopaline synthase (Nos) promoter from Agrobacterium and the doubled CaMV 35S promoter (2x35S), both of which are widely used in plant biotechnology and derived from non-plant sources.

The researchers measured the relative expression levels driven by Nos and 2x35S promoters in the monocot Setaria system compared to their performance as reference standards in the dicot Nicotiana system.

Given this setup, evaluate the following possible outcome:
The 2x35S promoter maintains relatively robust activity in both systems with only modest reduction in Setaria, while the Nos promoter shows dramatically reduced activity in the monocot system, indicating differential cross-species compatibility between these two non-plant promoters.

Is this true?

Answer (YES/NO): NO